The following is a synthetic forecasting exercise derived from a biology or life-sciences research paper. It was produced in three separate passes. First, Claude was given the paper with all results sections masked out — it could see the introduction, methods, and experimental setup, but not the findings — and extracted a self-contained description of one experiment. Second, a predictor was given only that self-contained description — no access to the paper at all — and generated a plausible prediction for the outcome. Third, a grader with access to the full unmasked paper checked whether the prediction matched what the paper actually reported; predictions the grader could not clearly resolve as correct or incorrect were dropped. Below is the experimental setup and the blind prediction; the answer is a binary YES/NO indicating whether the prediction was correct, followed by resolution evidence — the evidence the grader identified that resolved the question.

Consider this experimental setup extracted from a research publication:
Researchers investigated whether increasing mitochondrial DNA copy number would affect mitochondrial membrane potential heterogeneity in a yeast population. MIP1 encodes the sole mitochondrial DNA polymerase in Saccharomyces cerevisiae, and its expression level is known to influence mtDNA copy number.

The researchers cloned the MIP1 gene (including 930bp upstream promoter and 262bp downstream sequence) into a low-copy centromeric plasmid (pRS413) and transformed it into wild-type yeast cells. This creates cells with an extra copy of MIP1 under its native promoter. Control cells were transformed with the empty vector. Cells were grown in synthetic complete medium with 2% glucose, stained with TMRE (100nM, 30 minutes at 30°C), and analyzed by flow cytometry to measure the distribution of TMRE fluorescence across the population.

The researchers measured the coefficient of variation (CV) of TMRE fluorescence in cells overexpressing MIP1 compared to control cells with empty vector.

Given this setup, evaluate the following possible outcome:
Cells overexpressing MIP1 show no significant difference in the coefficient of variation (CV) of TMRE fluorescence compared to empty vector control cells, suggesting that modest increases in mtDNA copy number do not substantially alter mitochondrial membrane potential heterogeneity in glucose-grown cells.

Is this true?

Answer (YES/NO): NO